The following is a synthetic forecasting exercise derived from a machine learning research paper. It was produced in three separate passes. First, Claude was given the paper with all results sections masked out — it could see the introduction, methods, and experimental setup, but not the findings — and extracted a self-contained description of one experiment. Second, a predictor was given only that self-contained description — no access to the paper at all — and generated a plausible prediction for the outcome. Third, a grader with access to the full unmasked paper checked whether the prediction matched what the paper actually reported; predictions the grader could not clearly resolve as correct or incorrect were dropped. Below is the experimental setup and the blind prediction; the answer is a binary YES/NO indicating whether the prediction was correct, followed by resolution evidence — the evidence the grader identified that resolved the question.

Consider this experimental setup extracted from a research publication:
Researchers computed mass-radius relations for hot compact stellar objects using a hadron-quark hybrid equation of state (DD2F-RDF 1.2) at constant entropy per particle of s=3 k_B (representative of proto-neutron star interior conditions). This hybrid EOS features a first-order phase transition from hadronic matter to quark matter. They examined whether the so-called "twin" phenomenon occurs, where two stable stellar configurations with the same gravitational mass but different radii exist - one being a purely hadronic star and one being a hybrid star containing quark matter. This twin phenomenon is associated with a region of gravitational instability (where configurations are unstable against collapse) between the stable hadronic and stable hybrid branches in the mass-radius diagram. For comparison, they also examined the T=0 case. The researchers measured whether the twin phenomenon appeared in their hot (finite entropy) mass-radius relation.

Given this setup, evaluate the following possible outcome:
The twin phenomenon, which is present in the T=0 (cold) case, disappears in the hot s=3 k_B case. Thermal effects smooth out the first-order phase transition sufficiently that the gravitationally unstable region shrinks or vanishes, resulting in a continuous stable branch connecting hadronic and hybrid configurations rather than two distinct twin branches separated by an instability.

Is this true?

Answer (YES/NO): NO